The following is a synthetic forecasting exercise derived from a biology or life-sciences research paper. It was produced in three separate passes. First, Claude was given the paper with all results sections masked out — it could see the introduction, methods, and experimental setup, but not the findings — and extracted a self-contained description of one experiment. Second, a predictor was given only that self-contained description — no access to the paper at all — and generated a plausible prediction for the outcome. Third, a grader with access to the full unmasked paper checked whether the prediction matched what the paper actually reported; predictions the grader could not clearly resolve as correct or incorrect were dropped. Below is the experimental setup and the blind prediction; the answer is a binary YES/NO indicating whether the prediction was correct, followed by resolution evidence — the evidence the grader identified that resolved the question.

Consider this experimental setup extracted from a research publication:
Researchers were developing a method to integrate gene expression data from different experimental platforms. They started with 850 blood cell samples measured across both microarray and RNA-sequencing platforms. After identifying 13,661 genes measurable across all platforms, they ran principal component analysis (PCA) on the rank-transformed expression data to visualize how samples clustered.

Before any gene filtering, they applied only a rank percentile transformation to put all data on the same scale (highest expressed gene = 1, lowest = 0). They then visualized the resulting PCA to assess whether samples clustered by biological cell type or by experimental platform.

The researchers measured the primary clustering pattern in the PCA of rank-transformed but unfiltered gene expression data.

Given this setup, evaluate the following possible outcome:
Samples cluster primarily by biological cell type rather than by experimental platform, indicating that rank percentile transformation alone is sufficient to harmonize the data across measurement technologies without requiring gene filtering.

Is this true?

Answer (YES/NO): NO